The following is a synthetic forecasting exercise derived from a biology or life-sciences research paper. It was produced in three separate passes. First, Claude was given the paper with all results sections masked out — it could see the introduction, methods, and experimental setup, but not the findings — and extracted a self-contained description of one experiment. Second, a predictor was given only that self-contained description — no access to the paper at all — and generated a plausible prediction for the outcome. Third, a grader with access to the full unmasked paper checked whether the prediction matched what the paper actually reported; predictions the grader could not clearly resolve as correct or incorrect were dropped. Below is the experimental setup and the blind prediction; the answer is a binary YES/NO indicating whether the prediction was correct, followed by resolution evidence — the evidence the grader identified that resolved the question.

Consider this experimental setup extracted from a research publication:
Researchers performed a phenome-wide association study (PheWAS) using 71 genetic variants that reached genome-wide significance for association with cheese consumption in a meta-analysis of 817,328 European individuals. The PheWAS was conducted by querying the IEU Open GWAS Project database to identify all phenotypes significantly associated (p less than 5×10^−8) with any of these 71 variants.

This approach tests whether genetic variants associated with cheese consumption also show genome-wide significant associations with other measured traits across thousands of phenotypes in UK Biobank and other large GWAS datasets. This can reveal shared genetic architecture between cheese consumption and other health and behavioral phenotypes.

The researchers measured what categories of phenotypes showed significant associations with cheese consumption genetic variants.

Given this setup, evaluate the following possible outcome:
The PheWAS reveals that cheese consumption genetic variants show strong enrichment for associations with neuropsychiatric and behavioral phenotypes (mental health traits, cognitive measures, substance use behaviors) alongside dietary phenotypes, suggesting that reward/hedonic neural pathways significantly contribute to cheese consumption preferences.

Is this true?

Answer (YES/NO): NO